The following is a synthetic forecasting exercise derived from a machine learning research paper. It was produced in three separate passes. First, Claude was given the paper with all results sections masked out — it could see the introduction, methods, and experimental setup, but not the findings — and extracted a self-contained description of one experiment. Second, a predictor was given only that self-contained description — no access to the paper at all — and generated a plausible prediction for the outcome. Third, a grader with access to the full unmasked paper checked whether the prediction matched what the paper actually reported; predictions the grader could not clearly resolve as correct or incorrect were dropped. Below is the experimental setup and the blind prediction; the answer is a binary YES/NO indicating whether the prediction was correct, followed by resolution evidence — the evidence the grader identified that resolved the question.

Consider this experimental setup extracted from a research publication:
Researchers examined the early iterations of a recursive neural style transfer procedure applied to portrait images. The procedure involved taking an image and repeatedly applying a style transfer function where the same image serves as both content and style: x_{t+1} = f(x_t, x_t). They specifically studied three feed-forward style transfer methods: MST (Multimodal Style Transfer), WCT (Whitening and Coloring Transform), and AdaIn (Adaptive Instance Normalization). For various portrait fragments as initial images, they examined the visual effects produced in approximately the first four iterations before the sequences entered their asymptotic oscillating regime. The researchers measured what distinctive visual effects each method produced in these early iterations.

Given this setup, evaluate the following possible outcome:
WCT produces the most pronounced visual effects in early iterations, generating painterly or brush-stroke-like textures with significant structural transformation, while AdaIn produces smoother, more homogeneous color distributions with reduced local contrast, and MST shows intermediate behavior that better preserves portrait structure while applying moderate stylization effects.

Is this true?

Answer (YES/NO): NO